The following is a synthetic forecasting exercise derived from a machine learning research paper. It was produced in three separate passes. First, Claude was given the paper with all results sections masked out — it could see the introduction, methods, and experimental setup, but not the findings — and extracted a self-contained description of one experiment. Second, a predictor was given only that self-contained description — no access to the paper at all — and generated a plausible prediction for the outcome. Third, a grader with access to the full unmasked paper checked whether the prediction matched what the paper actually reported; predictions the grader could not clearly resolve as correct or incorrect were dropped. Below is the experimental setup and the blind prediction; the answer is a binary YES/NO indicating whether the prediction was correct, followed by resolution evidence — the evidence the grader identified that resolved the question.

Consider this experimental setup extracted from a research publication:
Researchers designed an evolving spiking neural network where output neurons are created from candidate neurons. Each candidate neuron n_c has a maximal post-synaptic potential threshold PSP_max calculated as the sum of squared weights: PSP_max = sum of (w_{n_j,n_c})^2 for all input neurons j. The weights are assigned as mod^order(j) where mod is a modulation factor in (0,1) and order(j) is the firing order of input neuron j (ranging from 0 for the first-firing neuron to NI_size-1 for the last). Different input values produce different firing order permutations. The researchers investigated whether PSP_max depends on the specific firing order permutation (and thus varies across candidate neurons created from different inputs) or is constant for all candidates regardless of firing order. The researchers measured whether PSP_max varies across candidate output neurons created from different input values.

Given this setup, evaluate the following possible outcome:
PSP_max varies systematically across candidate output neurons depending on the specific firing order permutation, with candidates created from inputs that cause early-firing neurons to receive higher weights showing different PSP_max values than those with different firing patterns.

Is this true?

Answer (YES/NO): NO